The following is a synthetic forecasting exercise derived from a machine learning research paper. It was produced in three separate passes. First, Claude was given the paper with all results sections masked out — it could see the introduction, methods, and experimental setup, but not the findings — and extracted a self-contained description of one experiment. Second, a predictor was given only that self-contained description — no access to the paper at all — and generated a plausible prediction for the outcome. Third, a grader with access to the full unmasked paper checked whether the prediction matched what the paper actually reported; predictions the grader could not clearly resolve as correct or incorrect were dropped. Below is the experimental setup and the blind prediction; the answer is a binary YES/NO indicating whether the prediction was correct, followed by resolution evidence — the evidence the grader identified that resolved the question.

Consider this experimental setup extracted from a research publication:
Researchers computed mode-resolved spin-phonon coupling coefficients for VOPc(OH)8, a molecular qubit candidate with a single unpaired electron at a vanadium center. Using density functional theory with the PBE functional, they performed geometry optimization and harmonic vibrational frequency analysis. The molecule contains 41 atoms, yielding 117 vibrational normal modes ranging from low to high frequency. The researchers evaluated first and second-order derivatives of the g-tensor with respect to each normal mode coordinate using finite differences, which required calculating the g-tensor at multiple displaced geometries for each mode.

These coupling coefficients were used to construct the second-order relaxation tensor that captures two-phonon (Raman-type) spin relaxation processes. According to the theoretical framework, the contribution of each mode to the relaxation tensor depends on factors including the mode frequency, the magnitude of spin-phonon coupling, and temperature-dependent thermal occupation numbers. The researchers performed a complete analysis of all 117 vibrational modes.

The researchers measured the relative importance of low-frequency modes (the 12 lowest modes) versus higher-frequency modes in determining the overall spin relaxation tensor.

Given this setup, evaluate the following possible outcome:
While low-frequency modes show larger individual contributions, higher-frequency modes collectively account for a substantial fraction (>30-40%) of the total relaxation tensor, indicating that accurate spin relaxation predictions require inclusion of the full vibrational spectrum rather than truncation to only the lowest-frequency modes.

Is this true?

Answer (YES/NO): NO